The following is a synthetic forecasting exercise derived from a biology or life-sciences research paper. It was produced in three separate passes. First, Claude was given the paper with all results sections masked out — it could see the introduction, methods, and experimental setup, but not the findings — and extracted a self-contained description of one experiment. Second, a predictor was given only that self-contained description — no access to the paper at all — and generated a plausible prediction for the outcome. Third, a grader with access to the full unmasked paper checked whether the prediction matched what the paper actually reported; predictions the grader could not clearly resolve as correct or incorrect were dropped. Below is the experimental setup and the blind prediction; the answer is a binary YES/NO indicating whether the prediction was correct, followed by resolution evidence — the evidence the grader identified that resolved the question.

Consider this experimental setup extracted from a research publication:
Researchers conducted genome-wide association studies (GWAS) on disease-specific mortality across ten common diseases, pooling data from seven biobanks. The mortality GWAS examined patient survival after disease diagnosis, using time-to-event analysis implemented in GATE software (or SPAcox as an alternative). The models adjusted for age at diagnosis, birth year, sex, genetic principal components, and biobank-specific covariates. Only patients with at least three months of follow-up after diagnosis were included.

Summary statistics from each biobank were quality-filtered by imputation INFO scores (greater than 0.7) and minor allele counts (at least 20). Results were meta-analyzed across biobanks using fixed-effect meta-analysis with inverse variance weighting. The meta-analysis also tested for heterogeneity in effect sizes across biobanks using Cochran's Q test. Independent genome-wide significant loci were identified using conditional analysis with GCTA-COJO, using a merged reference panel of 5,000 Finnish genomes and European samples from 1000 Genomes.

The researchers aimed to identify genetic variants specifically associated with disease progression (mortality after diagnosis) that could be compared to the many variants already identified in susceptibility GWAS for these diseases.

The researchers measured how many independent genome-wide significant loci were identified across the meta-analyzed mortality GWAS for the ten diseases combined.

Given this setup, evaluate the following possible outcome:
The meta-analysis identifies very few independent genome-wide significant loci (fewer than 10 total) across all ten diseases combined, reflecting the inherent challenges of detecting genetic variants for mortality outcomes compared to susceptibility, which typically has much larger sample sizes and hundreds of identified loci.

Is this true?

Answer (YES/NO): YES